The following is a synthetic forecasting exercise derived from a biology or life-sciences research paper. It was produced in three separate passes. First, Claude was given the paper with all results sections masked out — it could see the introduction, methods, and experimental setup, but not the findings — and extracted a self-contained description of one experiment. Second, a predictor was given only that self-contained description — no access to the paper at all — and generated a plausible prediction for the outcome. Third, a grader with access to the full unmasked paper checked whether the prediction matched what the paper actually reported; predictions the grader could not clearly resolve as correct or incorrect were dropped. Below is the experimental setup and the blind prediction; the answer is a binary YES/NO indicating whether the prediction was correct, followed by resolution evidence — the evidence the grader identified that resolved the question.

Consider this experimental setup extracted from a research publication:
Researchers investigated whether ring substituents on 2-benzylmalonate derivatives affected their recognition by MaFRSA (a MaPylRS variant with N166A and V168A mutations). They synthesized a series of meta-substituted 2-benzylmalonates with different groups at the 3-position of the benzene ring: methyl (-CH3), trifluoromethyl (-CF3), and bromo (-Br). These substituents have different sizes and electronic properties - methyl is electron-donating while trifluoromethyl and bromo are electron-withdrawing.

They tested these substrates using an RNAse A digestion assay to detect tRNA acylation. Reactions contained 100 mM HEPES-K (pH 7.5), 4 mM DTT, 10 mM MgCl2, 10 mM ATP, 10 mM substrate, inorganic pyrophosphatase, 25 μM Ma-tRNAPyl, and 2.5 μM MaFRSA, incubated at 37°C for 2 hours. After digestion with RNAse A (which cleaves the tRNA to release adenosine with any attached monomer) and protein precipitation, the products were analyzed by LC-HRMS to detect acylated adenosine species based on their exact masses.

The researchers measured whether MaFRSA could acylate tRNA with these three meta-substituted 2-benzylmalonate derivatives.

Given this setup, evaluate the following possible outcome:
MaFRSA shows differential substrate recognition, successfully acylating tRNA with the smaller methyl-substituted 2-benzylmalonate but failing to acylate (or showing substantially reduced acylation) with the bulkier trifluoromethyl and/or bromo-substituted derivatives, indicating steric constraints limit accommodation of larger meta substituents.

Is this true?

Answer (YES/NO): NO